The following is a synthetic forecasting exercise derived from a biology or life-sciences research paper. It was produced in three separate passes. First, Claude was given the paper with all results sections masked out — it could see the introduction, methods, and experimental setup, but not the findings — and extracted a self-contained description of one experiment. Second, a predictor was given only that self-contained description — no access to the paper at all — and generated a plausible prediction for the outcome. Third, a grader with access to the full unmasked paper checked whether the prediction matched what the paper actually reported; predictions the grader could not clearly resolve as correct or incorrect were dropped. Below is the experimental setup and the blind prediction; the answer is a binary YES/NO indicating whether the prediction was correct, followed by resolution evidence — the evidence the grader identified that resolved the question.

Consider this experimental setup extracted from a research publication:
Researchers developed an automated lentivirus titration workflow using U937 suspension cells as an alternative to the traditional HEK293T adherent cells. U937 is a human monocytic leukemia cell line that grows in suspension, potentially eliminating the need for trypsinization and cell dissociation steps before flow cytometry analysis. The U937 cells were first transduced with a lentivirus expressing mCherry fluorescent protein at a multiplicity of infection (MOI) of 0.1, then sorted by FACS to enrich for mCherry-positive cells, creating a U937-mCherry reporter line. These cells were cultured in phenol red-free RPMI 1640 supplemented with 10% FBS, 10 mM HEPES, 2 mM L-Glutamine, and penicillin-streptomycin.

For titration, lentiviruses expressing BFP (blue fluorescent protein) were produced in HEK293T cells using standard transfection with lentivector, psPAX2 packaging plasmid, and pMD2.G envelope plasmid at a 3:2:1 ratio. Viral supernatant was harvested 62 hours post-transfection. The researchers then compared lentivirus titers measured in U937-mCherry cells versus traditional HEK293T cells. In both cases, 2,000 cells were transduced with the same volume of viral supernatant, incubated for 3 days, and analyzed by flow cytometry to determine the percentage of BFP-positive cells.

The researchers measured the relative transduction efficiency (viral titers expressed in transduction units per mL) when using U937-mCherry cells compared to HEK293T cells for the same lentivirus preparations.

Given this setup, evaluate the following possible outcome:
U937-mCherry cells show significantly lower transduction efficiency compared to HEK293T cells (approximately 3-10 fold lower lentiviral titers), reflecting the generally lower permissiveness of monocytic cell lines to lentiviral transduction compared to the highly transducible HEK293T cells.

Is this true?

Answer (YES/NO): YES